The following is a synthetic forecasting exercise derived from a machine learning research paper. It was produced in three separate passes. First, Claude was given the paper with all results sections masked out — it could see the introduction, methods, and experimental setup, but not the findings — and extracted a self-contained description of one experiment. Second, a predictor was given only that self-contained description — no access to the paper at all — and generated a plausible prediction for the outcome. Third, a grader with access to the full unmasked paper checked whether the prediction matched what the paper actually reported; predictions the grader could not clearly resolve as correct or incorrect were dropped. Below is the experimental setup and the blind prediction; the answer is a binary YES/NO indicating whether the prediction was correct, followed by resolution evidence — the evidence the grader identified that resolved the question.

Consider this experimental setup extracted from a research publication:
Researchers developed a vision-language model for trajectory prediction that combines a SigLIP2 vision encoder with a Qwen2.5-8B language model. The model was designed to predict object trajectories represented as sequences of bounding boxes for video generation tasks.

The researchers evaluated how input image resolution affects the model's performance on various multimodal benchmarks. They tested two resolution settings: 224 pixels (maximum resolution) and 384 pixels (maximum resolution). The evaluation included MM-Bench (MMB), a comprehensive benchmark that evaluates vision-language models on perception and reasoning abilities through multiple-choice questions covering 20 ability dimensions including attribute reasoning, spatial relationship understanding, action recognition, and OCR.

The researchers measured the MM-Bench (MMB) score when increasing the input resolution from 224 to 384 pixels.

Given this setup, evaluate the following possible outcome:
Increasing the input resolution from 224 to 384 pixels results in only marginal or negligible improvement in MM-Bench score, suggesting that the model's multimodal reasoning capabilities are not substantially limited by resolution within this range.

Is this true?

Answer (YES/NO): NO